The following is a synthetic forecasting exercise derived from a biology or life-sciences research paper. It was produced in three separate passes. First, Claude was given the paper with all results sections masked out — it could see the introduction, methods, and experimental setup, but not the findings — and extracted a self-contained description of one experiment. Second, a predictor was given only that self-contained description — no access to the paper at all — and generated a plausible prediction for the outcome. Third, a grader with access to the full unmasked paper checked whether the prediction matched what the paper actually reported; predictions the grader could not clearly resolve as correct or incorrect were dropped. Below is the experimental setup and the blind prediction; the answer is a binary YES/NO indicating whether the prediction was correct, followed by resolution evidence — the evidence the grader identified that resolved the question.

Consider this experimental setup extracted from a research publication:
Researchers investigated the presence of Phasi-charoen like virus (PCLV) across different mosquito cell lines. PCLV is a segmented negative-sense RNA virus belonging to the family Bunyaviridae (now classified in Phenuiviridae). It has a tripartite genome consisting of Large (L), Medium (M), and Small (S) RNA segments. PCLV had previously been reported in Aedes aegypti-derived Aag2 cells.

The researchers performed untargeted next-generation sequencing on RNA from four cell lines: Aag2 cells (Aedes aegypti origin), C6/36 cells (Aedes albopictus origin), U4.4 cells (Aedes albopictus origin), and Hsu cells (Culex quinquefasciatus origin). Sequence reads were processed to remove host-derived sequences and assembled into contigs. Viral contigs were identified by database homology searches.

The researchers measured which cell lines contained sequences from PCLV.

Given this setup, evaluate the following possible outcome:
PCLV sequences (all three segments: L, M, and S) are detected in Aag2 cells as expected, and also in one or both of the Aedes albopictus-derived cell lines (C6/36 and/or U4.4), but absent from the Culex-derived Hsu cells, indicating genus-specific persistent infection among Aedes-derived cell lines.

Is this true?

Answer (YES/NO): NO